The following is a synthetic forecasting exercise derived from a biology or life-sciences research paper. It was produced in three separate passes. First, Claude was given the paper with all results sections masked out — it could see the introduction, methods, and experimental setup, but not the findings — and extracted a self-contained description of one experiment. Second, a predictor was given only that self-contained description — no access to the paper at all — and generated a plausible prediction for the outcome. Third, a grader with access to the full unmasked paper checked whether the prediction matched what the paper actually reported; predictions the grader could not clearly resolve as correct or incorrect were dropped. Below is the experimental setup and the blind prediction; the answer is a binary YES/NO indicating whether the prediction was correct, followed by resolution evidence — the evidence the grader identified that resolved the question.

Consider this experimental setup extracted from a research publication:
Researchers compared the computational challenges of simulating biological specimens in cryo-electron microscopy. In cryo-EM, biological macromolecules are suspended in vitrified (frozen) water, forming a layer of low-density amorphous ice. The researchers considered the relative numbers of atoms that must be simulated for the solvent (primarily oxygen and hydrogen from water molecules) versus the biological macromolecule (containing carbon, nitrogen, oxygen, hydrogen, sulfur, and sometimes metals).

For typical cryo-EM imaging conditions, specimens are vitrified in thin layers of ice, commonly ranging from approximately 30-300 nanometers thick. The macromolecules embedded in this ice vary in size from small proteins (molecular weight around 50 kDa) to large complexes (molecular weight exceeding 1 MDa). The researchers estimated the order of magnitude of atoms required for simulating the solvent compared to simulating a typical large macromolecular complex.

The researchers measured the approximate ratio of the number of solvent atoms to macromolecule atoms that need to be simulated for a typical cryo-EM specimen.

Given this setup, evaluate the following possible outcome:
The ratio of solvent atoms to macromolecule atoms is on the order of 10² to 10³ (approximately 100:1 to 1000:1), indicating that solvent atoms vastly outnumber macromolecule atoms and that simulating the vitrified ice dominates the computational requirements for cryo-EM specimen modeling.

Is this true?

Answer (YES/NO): NO